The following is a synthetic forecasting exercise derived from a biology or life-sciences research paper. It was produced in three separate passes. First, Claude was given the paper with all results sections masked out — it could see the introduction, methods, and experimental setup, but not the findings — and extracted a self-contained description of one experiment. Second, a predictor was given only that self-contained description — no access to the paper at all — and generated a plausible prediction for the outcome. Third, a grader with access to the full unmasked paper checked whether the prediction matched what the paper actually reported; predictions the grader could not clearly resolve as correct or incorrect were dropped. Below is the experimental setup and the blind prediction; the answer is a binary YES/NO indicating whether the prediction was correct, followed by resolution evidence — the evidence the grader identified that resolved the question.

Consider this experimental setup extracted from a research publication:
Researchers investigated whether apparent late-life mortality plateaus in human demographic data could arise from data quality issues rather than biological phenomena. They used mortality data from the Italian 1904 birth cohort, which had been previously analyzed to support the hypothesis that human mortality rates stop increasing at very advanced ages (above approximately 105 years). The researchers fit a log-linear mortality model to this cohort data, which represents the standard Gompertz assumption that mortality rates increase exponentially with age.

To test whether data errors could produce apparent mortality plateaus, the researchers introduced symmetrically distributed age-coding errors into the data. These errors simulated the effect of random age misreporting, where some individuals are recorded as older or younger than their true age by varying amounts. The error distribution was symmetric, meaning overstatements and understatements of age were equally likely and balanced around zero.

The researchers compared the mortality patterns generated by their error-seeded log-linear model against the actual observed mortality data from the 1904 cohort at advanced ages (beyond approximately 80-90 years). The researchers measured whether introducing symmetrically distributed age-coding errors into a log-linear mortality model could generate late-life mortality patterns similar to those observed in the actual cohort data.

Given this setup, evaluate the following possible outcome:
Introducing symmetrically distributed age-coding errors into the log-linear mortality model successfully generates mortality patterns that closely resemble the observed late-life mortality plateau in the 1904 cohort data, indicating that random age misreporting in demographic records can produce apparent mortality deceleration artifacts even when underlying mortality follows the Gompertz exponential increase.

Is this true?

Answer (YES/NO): YES